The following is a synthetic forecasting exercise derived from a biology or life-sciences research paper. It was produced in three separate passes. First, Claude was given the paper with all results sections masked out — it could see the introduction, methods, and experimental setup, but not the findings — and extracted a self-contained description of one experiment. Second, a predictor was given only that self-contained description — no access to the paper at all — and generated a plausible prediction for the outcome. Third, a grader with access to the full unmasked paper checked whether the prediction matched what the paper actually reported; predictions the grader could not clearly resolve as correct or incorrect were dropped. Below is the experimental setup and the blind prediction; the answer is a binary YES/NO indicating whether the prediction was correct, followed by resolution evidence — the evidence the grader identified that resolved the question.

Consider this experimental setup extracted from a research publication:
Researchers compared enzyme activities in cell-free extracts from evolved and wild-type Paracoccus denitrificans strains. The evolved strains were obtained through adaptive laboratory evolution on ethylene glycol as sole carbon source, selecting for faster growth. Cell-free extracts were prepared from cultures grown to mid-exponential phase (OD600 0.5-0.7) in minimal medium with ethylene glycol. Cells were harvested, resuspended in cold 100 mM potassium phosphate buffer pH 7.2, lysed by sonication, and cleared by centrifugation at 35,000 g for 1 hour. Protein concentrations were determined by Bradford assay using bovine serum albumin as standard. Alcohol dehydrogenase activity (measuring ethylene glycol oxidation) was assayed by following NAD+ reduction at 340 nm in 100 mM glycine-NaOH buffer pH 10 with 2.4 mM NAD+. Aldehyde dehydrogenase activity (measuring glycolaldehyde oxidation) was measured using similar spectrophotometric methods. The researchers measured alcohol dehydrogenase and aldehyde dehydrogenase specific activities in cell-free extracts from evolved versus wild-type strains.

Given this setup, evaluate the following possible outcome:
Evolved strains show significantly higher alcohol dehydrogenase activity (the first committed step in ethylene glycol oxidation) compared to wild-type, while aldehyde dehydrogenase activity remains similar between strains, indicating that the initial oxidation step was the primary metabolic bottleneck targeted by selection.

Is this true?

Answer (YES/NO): NO